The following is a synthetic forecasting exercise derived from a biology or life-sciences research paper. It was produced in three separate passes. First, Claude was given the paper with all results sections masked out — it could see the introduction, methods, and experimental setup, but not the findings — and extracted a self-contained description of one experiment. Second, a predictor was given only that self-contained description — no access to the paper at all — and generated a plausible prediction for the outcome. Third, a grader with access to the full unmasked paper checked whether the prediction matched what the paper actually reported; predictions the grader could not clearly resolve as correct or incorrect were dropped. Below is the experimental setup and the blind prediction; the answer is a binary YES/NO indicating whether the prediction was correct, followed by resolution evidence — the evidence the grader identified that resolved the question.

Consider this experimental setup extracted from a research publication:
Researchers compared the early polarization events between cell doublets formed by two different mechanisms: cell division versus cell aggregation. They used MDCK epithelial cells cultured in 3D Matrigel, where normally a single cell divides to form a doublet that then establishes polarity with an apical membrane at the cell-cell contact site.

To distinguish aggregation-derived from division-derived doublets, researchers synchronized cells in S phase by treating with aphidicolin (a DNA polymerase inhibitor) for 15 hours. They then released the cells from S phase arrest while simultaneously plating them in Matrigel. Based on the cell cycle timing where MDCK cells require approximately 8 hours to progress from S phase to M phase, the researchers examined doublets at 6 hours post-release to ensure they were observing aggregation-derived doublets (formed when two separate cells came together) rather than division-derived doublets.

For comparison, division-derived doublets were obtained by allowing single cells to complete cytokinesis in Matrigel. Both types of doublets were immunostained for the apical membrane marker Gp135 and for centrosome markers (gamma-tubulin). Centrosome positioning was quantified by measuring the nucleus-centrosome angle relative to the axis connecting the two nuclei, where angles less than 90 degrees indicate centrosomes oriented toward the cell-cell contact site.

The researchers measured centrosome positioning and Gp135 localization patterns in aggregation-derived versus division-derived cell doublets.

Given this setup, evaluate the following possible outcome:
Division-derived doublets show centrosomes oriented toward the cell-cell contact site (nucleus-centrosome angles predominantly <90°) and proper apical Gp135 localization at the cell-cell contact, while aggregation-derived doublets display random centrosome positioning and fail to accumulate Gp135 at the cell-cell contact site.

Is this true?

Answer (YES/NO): YES